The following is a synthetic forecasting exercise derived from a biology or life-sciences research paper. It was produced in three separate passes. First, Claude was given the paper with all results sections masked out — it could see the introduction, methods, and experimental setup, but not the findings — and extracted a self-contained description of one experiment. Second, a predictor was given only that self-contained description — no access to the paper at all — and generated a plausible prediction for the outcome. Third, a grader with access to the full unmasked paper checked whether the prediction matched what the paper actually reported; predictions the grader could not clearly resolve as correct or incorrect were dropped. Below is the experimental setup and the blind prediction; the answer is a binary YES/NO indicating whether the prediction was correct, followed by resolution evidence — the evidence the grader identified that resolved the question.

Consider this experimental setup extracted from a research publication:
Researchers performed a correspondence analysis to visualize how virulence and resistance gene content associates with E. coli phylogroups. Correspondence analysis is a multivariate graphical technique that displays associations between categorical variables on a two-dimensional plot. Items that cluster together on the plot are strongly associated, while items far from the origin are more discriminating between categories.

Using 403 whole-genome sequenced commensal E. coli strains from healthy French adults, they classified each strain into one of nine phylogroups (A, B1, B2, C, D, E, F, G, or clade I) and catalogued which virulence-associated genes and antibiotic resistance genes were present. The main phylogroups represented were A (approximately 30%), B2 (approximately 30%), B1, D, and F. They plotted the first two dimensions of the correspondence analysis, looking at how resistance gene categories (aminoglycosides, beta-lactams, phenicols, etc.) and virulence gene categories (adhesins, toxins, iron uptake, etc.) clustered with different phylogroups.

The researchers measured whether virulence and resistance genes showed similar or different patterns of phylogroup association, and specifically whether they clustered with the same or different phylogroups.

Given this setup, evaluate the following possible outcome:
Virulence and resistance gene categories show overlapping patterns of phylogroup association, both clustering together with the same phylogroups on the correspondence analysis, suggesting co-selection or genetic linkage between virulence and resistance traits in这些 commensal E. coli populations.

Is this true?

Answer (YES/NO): NO